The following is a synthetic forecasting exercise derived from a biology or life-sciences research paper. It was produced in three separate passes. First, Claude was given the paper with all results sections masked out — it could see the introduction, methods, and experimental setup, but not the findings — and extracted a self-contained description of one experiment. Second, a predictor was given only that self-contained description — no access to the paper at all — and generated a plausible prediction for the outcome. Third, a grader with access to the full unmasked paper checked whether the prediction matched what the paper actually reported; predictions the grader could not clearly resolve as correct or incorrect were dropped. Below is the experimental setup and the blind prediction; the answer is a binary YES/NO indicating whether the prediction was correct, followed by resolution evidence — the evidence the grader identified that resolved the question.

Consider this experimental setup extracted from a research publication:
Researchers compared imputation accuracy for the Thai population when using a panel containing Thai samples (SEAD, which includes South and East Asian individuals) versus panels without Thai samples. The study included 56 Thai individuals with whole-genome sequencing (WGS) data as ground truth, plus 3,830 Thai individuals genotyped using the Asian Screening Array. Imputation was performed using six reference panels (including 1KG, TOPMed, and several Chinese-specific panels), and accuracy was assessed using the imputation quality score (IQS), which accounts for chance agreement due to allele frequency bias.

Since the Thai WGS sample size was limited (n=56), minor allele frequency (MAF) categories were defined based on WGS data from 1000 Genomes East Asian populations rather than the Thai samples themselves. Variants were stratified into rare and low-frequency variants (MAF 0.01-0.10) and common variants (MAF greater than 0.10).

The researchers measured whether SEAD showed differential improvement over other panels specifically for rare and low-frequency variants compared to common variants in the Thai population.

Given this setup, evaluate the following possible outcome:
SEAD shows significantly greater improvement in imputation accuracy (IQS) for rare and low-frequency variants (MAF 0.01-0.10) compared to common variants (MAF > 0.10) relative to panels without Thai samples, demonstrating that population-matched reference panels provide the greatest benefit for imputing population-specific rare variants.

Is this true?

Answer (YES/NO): NO